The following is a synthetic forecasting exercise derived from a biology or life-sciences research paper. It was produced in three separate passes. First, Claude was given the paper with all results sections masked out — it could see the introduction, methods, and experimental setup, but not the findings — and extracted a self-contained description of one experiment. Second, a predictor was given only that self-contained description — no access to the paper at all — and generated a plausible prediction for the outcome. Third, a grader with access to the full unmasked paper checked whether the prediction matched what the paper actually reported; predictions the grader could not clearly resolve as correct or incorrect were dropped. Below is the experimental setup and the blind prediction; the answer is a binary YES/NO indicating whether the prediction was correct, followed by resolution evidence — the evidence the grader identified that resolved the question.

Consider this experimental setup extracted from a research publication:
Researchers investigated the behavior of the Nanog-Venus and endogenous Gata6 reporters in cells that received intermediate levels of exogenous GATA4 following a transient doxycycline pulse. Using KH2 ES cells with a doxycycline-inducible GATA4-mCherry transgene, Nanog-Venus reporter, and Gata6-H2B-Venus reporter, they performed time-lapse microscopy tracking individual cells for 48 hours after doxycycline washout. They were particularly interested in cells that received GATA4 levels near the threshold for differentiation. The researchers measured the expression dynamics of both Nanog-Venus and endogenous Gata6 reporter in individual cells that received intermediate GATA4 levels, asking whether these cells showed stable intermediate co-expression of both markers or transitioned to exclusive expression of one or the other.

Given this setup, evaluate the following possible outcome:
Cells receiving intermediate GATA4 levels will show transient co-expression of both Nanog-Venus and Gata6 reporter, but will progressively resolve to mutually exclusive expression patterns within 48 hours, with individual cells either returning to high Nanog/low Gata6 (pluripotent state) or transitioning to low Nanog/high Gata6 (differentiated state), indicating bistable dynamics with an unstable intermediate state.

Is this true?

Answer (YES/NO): YES